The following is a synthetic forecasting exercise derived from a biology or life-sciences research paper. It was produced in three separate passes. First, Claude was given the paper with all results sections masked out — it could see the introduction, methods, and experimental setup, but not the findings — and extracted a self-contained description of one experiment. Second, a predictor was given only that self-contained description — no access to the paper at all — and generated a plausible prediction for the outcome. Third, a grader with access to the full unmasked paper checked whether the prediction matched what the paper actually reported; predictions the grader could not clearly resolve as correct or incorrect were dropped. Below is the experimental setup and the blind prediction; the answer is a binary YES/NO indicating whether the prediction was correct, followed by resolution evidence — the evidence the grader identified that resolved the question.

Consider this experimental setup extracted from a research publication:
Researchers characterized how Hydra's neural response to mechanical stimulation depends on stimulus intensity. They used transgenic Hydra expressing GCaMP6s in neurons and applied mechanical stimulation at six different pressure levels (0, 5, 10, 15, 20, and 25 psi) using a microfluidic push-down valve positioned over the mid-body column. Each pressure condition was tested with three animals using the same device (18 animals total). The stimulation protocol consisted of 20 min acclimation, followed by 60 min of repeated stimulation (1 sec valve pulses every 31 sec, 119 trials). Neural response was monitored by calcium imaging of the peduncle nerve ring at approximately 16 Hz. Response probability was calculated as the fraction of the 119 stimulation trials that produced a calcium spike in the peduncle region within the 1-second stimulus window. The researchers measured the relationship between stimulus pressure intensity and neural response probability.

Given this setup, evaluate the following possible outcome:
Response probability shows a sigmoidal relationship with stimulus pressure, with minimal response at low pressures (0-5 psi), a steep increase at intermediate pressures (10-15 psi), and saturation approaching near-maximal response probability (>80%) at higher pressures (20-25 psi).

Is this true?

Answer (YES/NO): NO